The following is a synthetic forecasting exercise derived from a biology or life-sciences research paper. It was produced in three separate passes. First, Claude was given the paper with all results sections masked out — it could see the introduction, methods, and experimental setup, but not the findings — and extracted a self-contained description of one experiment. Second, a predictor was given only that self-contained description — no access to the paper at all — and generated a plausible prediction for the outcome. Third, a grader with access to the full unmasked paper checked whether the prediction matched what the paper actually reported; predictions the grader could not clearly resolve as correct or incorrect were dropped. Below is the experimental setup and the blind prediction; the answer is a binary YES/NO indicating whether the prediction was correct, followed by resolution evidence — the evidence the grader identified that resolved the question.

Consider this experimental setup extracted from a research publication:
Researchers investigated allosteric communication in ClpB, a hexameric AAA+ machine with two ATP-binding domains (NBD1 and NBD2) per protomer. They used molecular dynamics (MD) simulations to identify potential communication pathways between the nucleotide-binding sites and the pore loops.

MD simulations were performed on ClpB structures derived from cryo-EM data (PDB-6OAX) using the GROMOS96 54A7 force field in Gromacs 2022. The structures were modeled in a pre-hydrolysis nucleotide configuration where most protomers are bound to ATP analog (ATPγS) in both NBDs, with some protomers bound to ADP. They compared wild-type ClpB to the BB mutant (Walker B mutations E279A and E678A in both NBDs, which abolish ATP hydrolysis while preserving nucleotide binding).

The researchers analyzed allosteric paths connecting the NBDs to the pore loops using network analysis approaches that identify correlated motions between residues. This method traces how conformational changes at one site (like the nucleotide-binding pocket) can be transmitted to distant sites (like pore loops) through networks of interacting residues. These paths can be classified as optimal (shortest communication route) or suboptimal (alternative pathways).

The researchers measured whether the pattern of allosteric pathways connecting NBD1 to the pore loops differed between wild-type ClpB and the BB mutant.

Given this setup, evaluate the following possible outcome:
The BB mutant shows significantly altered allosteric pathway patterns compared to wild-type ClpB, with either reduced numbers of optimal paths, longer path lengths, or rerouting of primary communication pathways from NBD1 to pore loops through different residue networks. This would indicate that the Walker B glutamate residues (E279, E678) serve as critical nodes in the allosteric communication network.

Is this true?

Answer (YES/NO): NO